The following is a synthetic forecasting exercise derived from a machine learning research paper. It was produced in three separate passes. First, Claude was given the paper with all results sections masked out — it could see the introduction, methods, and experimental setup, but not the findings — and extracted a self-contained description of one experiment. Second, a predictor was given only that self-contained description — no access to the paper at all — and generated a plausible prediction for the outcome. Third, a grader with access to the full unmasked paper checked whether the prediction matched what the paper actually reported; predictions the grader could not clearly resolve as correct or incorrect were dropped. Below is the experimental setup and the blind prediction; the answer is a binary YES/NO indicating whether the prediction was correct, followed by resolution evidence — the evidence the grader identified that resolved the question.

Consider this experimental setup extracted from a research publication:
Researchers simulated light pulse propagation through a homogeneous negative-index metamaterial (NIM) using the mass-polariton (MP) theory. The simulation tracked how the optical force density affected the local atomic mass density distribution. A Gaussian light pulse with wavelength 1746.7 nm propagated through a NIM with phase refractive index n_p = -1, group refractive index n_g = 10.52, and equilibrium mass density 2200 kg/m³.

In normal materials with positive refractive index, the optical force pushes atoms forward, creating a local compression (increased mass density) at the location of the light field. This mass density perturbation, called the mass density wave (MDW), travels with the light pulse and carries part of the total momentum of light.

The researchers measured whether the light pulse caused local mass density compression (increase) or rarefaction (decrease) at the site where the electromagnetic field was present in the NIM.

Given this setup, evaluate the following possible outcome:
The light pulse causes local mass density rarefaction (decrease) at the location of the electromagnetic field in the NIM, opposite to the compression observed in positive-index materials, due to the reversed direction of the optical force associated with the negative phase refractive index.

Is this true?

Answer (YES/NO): YES